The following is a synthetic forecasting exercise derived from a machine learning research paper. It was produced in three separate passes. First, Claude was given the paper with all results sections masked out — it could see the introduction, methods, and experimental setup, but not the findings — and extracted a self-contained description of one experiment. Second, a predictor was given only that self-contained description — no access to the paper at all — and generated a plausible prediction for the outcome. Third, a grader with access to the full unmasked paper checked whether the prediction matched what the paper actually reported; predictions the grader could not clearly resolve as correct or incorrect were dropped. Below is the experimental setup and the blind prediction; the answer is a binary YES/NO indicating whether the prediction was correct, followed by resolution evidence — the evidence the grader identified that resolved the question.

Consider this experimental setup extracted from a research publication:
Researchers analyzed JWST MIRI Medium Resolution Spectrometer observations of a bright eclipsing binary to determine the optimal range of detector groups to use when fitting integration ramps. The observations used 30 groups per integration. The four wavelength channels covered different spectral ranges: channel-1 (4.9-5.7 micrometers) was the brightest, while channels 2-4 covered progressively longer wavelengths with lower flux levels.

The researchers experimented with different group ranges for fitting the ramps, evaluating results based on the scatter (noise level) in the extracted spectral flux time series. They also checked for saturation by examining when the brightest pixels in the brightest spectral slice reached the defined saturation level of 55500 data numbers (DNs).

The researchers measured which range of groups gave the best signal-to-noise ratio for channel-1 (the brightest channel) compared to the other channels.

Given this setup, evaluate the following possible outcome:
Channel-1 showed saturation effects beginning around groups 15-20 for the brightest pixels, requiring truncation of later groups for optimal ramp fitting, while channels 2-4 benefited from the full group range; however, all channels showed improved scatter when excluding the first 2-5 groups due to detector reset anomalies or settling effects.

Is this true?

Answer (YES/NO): NO